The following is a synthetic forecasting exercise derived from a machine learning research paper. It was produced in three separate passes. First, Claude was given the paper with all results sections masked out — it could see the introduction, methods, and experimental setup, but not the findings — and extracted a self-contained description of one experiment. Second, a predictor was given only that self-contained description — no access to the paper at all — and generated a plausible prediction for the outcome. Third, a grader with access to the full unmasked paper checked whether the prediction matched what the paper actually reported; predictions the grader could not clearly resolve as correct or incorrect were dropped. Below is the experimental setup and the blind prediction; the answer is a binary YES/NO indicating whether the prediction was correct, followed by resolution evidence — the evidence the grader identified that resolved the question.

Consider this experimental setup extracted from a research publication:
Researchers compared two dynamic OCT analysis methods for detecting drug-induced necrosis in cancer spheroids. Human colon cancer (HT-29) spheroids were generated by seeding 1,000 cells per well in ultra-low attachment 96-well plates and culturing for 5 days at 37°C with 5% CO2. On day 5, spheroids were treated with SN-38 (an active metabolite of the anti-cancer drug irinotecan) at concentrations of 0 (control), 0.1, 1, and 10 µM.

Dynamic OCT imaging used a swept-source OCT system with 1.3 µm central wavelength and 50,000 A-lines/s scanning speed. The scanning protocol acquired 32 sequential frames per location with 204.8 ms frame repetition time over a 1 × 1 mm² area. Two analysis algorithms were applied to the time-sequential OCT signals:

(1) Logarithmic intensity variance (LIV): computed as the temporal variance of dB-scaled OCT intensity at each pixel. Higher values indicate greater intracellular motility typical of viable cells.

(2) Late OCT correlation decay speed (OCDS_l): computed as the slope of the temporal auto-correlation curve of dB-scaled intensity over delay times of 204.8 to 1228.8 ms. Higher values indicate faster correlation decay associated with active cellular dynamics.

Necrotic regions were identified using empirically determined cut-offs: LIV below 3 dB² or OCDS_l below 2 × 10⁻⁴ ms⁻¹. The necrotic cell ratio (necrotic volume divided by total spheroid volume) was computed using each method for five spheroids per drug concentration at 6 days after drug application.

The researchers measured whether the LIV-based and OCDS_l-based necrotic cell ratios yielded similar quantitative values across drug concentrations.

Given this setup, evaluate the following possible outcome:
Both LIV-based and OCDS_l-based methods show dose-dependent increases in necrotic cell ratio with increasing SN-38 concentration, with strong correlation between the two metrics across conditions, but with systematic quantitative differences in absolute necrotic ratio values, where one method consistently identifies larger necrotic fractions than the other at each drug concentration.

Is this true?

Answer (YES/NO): NO